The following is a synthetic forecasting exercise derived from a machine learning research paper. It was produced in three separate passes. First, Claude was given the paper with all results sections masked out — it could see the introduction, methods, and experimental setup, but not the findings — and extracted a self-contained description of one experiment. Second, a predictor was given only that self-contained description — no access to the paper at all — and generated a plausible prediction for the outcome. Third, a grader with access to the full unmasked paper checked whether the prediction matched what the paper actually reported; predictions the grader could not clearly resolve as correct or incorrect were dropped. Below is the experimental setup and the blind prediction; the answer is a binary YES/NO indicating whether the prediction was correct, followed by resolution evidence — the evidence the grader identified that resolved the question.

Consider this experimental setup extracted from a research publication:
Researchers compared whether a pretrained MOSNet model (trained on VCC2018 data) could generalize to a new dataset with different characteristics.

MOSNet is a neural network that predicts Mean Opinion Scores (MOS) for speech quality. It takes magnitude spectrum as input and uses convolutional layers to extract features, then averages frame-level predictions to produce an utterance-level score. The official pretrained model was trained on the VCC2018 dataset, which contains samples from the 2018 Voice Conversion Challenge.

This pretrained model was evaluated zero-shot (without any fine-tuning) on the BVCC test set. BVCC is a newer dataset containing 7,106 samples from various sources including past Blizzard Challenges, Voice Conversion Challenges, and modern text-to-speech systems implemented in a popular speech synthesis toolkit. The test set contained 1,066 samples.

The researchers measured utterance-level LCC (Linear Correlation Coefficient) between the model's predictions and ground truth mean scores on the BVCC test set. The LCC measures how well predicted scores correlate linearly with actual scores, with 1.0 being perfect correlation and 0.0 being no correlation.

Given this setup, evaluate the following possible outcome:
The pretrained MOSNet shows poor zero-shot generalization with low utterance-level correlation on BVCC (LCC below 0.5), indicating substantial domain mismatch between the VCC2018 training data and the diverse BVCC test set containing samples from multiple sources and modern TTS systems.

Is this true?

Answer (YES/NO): YES